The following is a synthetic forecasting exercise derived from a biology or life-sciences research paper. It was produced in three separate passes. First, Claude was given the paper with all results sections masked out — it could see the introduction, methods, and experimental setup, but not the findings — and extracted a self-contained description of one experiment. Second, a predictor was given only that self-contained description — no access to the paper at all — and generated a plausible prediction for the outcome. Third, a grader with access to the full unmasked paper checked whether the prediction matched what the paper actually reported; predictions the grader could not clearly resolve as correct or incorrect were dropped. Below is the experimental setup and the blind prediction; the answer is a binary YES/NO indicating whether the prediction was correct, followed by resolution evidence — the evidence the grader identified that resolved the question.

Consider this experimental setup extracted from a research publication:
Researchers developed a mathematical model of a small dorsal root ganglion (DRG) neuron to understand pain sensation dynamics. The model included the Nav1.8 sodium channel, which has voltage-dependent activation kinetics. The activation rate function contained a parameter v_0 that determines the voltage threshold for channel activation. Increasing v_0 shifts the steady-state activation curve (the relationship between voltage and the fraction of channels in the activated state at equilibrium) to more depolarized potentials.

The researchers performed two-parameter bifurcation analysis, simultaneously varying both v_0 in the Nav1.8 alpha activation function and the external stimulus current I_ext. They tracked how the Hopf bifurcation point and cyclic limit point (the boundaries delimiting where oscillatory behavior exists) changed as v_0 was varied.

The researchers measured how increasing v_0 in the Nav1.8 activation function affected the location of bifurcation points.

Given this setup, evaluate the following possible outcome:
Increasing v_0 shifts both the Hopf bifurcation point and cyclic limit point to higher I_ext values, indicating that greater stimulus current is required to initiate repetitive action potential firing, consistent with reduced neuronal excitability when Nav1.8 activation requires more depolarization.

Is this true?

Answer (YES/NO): NO